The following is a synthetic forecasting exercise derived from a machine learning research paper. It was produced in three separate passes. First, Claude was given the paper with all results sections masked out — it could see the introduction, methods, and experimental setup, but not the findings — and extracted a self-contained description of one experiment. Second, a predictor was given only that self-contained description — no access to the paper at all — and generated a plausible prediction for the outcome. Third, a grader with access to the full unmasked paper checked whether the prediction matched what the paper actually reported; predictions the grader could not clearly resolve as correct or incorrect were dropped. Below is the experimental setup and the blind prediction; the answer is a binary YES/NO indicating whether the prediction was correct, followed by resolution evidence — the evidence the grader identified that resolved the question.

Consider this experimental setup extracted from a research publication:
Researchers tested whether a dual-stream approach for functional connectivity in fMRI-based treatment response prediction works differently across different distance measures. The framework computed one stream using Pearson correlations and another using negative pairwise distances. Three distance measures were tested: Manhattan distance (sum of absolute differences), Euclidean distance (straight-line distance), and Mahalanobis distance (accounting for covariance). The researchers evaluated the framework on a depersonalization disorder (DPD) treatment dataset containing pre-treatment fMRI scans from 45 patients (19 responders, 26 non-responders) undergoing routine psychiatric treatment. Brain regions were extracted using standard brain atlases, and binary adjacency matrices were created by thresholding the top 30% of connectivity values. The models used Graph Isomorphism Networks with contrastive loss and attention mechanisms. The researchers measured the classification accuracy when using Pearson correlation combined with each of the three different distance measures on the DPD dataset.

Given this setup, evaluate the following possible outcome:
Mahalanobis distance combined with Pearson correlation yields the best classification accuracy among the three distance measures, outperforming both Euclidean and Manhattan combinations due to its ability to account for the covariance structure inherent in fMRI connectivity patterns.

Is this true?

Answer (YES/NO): NO